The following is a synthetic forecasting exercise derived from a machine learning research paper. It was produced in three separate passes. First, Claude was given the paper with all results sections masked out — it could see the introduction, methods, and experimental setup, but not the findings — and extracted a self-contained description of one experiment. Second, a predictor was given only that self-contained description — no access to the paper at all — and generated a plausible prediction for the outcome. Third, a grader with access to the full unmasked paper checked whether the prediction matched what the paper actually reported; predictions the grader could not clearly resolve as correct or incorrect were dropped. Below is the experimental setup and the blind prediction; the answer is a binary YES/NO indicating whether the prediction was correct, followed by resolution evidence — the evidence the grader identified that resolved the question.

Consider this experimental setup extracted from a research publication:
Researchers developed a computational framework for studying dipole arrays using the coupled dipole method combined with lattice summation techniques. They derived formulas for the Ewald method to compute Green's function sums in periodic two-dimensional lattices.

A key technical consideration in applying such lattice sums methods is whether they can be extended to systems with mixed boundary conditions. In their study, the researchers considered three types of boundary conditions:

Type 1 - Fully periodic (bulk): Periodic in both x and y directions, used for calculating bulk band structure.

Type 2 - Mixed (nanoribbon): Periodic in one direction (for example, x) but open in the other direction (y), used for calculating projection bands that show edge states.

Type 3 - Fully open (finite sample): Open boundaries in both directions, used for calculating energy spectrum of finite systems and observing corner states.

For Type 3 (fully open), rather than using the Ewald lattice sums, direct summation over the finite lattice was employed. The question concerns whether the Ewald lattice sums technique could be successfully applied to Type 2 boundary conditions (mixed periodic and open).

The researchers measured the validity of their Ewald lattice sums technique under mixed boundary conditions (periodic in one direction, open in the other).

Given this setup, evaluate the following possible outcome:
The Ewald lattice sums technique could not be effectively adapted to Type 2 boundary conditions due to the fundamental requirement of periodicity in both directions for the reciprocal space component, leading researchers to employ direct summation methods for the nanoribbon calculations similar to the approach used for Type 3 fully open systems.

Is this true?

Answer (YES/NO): NO